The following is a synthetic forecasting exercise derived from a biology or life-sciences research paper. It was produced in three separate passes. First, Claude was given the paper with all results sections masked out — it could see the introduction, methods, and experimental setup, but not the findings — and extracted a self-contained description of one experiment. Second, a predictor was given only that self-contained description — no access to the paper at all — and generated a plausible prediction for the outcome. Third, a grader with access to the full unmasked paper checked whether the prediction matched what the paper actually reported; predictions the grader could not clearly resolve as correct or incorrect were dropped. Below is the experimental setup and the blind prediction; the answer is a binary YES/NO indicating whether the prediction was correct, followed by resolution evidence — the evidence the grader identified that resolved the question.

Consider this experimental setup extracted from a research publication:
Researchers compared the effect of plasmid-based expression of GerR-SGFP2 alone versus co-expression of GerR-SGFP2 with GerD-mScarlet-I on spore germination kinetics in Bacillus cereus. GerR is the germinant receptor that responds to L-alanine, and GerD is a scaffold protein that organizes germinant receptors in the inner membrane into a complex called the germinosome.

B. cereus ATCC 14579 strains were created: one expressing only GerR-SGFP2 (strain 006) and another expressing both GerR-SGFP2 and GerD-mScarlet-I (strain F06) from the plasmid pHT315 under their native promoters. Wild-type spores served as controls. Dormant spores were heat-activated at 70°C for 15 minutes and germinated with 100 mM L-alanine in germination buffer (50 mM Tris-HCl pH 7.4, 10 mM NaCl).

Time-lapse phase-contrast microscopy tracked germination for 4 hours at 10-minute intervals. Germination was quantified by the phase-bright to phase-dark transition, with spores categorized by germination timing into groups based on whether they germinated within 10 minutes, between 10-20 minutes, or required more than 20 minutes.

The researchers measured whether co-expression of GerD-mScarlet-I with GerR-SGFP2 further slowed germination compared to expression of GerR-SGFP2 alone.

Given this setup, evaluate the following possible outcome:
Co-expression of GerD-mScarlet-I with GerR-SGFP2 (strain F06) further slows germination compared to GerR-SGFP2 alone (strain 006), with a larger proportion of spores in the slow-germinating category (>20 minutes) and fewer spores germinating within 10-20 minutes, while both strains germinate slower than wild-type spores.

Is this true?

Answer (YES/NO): NO